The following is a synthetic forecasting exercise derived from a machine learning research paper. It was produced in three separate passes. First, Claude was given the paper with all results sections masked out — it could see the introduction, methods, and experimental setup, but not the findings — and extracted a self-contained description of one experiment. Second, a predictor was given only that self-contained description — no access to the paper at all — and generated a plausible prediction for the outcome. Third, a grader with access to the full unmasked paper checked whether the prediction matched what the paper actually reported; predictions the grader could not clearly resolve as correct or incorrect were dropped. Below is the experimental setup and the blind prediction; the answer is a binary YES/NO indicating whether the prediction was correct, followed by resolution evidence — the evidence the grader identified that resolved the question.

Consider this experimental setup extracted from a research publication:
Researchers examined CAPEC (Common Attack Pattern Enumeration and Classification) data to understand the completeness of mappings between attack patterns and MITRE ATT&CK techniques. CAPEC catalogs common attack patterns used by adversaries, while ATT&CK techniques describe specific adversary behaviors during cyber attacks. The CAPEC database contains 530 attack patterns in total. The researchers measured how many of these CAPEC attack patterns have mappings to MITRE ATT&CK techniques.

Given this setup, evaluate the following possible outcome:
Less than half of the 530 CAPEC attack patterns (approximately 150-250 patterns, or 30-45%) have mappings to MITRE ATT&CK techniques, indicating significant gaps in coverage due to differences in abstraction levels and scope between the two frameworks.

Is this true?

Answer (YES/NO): NO